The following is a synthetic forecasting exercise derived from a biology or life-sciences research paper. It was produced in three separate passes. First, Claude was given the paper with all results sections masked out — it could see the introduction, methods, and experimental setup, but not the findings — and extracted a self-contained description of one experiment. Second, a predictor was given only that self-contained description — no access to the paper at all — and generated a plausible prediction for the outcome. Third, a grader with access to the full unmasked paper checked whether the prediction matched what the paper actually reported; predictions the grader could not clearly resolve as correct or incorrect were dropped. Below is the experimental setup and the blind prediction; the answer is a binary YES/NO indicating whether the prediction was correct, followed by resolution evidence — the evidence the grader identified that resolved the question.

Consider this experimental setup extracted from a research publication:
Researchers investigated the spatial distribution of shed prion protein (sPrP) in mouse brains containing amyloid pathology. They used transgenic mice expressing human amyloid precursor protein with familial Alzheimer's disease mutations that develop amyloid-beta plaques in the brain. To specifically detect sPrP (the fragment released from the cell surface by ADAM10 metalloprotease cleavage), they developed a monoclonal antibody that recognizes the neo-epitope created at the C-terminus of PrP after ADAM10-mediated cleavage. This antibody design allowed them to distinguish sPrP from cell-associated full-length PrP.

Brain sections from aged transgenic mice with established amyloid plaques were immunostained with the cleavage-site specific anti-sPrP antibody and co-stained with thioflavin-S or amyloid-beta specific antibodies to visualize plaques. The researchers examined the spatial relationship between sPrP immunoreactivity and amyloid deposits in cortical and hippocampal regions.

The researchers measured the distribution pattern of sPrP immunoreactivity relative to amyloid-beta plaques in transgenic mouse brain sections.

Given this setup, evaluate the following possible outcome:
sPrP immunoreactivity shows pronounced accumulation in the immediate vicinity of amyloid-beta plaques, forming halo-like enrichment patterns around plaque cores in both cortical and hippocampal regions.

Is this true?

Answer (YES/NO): NO